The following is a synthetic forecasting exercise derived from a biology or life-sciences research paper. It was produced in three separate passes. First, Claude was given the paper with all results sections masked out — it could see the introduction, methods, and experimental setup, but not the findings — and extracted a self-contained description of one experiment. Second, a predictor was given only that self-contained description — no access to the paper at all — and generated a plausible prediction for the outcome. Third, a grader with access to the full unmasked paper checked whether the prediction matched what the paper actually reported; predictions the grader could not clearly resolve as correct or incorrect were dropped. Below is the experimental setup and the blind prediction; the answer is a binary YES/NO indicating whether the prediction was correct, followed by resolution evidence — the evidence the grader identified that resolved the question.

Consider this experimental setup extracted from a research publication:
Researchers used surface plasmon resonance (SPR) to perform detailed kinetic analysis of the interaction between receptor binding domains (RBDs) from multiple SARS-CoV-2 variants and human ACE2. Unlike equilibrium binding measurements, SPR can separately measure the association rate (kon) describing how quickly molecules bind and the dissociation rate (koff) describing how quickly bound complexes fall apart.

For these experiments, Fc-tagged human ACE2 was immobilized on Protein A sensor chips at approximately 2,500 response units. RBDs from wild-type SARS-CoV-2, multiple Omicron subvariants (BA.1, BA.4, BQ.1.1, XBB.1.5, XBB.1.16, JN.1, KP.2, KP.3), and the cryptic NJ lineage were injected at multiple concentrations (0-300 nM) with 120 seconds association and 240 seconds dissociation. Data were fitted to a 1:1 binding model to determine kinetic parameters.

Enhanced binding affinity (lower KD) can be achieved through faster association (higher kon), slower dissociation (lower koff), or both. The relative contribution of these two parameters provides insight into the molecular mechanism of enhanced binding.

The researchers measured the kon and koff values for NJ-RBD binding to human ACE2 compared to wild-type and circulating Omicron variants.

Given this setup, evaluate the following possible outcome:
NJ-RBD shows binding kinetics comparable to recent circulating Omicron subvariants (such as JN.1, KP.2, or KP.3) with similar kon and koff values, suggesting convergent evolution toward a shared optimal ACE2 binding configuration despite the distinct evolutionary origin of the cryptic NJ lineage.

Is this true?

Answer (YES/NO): NO